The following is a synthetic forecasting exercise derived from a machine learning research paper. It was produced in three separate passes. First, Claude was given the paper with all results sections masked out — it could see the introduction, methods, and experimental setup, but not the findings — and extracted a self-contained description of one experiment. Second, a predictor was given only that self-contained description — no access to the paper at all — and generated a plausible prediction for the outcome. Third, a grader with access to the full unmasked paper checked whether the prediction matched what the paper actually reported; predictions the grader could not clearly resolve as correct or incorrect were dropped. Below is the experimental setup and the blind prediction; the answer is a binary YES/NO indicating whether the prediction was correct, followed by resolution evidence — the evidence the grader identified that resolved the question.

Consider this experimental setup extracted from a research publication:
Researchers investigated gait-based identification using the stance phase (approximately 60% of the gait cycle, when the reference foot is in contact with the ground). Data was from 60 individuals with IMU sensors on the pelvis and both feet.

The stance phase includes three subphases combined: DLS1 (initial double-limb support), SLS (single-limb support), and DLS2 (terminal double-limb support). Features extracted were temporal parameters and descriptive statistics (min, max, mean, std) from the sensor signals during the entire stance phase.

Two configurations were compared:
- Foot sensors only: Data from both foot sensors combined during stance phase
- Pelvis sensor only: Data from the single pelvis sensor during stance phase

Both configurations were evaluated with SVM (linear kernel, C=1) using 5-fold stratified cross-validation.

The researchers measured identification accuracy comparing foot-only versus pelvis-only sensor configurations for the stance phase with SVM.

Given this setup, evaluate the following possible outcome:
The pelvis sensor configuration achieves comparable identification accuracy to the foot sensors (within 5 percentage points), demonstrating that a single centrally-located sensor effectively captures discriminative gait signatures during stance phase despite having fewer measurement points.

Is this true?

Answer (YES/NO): YES